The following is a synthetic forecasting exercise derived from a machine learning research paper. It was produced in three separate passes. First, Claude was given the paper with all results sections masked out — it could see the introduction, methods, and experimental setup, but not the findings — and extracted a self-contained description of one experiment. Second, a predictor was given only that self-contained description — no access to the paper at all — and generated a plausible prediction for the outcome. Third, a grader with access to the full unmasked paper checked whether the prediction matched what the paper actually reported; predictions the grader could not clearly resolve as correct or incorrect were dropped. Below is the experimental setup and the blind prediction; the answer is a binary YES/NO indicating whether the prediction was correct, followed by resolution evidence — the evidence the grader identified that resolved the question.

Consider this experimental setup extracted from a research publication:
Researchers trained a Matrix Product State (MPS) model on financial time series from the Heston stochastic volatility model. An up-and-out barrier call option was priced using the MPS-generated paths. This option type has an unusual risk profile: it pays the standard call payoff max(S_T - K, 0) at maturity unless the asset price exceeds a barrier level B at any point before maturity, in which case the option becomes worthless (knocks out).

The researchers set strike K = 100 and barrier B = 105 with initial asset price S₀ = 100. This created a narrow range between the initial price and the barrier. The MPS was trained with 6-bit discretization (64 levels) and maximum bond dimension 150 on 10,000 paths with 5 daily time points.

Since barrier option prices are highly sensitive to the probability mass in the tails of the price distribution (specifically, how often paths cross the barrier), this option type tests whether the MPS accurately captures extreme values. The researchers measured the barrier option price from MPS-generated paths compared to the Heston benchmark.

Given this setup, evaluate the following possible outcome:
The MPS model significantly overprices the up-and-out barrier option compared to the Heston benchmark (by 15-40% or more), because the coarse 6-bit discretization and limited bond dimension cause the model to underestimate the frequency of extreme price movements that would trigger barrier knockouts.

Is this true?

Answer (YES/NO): NO